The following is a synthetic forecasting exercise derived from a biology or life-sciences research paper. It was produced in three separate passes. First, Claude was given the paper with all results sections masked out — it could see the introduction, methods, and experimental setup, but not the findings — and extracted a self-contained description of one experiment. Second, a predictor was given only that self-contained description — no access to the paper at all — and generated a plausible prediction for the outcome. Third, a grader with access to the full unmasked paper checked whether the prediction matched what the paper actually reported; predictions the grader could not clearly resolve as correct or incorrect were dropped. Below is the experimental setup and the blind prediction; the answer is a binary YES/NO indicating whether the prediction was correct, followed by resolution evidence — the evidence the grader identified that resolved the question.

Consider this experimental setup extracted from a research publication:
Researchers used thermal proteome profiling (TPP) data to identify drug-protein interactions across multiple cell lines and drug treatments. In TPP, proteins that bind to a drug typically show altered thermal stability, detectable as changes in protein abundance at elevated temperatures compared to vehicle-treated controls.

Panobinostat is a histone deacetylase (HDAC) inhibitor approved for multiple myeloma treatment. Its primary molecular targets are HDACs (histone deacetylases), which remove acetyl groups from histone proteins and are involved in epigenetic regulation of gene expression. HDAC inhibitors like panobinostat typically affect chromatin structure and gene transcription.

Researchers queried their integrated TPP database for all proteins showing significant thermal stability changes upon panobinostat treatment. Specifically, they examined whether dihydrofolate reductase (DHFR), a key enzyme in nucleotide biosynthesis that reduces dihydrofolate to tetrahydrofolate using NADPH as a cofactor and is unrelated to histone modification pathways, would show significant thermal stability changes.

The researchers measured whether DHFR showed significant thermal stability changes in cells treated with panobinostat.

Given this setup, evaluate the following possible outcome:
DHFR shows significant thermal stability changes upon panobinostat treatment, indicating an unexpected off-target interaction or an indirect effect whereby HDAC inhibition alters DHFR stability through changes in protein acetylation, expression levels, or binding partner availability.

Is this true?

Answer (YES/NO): YES